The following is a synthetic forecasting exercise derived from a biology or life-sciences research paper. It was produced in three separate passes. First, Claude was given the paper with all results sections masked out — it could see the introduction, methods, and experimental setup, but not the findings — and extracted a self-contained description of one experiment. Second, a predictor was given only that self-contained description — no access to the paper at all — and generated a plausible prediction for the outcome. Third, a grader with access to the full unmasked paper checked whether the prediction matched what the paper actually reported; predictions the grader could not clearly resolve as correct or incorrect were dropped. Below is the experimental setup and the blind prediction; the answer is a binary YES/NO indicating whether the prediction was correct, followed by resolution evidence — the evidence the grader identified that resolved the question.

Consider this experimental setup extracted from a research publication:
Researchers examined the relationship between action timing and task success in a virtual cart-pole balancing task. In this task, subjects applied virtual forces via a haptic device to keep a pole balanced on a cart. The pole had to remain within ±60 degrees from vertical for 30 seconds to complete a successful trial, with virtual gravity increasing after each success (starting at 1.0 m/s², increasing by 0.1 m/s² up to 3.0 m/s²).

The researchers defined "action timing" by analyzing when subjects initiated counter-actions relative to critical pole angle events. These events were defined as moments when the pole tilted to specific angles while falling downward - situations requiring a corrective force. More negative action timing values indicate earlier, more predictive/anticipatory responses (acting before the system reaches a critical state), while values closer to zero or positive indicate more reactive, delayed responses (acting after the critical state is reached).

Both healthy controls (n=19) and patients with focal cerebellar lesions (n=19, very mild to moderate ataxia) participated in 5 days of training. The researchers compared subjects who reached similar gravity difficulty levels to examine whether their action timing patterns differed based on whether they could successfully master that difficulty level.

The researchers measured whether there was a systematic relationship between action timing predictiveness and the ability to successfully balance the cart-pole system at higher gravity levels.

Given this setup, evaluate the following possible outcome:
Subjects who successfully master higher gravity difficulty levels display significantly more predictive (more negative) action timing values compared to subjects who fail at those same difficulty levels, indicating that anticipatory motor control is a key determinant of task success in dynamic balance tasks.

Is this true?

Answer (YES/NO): YES